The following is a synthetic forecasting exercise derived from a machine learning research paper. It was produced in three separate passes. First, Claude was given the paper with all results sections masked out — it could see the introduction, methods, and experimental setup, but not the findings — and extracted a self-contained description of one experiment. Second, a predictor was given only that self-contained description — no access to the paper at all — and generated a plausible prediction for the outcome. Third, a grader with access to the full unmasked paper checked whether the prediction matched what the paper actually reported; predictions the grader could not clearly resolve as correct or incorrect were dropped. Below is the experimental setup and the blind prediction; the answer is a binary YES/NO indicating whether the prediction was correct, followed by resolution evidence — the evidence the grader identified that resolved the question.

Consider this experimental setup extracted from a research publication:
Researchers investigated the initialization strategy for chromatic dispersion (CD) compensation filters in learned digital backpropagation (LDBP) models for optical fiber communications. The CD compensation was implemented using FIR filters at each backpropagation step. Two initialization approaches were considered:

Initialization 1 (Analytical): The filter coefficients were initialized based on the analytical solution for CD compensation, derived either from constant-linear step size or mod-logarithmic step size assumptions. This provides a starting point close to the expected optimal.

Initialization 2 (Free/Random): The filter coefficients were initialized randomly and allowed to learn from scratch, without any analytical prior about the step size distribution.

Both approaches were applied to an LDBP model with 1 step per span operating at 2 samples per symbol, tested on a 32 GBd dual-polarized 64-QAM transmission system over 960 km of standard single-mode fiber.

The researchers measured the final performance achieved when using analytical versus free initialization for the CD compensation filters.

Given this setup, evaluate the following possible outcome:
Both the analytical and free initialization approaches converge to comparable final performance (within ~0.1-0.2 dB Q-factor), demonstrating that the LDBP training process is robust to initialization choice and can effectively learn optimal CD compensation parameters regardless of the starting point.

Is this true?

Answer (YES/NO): NO